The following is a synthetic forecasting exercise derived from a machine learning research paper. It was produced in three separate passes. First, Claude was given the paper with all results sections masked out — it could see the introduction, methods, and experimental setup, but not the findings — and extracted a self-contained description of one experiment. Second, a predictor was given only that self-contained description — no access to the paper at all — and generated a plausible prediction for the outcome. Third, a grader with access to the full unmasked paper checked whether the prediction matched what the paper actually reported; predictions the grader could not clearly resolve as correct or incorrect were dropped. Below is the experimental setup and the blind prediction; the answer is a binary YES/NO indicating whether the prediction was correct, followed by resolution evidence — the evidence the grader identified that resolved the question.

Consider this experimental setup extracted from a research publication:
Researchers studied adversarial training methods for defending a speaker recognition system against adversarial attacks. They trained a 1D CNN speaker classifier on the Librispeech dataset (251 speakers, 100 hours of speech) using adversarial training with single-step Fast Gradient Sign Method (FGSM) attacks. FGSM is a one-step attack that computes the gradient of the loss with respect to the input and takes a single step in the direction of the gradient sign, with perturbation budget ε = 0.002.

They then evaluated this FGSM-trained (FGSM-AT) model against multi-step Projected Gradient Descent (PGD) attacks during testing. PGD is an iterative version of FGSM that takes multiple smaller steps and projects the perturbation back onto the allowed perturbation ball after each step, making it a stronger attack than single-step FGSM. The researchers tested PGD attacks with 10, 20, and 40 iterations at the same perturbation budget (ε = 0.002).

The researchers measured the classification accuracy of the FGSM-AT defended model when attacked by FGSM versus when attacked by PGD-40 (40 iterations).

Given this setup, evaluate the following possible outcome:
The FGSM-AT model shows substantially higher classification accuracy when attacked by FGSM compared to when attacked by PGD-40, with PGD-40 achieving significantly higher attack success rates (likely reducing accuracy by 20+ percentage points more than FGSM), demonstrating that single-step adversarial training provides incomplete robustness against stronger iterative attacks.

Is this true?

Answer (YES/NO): YES